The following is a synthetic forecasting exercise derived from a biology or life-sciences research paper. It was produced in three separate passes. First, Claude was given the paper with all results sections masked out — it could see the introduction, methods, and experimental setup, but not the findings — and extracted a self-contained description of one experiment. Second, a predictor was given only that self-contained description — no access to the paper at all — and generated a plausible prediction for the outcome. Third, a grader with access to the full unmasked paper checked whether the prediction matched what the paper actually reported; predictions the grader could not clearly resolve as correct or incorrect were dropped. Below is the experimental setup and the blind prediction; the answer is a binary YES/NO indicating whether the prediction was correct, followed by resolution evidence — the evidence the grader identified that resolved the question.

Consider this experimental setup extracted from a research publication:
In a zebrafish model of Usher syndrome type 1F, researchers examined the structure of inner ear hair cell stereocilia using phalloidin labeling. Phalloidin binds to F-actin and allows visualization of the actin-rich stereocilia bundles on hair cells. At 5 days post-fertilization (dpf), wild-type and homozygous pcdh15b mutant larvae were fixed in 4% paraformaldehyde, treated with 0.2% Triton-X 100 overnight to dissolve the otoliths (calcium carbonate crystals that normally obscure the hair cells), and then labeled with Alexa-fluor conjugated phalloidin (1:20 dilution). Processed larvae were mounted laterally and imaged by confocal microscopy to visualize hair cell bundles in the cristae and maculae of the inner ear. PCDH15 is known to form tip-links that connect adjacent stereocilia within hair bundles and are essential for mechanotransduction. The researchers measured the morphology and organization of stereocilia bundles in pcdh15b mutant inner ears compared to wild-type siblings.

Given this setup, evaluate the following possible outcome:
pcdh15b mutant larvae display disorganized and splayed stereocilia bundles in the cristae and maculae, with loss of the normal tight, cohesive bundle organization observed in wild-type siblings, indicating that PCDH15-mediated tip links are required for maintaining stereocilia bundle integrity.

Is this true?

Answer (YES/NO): YES